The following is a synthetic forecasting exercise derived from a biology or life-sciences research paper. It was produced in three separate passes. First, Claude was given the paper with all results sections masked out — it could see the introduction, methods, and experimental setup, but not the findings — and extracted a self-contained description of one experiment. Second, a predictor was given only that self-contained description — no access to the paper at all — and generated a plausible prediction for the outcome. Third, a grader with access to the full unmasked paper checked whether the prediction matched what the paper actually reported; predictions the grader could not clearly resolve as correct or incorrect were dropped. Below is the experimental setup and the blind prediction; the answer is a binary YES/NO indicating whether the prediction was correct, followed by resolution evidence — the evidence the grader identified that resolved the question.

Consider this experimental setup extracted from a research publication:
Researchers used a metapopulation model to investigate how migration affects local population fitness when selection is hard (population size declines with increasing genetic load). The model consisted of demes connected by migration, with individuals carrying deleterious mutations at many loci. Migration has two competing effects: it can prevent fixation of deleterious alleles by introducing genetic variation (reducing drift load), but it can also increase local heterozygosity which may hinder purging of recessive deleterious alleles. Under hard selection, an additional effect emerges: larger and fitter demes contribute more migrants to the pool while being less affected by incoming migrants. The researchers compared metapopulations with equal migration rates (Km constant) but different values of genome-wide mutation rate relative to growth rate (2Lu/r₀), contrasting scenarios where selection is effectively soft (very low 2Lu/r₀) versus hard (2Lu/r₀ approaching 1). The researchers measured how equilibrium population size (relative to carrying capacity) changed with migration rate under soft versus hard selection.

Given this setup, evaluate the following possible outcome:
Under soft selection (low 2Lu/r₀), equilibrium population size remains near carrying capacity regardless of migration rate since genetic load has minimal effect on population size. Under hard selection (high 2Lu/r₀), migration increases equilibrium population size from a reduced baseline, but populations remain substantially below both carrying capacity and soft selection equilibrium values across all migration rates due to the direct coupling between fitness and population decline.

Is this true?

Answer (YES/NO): YES